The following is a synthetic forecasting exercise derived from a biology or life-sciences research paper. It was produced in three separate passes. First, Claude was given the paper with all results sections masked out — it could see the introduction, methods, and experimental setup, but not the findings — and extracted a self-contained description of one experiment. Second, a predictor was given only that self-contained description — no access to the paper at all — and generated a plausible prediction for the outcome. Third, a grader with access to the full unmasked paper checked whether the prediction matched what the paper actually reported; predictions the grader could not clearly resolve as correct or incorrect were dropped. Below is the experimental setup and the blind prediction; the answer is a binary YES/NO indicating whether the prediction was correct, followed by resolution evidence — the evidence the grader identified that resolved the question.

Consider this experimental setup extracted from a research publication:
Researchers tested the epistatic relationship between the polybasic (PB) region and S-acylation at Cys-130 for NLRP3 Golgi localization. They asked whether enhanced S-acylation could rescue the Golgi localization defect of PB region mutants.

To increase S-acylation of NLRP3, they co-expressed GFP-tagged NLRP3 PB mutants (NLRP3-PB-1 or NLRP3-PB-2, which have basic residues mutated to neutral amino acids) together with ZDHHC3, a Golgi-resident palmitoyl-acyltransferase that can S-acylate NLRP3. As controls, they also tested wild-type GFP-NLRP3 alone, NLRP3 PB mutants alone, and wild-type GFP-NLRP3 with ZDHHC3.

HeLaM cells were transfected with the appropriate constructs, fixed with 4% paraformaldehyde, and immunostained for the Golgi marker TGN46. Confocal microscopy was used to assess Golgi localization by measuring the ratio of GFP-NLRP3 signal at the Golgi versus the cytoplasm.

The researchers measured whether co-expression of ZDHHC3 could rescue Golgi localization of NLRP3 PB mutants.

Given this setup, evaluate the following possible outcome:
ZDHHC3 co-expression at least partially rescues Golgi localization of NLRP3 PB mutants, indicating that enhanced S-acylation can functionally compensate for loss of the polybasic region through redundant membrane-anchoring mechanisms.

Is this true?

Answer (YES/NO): YES